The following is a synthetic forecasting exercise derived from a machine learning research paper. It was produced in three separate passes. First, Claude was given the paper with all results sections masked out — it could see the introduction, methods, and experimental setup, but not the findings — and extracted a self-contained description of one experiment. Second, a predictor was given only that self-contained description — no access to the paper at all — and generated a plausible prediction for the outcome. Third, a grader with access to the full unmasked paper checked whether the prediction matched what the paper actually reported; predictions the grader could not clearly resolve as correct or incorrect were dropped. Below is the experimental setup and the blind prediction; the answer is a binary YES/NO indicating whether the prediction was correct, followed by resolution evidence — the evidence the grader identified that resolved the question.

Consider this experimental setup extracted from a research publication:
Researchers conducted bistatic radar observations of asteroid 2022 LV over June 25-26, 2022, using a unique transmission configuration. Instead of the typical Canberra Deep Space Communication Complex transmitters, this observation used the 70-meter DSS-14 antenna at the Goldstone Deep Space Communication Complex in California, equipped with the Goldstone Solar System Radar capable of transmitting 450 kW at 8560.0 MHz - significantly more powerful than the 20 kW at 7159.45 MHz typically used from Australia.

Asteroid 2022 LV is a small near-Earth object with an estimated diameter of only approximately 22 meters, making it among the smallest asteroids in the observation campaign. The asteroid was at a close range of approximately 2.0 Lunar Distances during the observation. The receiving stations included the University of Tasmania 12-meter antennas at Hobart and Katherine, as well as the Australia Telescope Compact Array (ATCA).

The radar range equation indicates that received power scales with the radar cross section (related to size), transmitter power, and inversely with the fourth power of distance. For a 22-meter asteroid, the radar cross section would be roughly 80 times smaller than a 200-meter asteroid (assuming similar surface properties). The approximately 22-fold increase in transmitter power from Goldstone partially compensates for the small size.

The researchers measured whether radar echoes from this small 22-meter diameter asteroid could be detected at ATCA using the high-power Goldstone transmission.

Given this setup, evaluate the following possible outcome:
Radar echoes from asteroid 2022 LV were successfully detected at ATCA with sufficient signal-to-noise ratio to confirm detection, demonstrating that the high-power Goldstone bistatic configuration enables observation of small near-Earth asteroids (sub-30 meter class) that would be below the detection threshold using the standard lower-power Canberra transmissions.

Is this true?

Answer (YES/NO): YES